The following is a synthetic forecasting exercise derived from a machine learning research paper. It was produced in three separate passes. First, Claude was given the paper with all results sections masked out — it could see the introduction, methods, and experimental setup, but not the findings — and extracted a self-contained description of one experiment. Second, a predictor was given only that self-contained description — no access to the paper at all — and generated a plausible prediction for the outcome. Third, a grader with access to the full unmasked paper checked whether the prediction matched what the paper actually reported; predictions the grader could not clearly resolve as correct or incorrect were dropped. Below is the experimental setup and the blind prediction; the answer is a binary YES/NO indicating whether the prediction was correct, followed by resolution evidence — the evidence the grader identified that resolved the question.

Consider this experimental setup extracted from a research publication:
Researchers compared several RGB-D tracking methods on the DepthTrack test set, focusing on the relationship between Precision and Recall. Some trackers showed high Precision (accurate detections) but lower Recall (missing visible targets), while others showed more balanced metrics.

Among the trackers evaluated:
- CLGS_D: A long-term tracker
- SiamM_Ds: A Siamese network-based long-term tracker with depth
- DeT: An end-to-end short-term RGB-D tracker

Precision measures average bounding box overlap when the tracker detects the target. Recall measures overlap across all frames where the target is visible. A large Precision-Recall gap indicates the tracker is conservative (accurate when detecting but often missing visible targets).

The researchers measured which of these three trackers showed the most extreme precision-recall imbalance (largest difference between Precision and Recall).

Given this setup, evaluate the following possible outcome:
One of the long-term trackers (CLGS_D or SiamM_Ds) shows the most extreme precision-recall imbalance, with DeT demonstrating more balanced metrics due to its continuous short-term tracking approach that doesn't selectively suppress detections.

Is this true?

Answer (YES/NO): YES